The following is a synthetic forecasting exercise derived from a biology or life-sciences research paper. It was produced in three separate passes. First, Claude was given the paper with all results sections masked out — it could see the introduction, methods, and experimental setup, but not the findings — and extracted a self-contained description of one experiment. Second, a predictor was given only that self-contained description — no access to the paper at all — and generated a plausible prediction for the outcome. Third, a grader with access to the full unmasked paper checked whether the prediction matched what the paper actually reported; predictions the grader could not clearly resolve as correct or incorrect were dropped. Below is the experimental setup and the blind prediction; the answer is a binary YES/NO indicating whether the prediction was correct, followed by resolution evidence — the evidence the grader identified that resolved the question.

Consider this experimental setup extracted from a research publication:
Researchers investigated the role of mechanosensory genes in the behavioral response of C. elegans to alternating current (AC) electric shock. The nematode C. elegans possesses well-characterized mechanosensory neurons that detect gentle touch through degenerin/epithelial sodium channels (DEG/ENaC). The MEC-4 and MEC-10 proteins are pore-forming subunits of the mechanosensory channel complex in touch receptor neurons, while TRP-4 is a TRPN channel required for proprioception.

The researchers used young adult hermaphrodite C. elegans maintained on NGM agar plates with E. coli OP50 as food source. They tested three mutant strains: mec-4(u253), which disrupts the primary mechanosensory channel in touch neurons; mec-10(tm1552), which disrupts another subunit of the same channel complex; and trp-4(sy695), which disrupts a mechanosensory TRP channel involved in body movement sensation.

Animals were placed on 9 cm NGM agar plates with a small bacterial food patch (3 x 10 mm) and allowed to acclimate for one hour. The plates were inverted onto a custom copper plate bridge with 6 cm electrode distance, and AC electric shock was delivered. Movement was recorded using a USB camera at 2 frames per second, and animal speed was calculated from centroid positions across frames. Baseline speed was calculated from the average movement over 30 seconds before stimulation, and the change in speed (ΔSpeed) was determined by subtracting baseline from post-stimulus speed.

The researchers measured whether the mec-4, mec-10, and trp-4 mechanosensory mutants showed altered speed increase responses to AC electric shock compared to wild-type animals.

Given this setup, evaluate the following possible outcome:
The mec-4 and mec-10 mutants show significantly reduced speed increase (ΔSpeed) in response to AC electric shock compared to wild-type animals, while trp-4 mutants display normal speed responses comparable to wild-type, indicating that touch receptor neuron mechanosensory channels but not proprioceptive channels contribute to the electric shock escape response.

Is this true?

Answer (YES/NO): NO